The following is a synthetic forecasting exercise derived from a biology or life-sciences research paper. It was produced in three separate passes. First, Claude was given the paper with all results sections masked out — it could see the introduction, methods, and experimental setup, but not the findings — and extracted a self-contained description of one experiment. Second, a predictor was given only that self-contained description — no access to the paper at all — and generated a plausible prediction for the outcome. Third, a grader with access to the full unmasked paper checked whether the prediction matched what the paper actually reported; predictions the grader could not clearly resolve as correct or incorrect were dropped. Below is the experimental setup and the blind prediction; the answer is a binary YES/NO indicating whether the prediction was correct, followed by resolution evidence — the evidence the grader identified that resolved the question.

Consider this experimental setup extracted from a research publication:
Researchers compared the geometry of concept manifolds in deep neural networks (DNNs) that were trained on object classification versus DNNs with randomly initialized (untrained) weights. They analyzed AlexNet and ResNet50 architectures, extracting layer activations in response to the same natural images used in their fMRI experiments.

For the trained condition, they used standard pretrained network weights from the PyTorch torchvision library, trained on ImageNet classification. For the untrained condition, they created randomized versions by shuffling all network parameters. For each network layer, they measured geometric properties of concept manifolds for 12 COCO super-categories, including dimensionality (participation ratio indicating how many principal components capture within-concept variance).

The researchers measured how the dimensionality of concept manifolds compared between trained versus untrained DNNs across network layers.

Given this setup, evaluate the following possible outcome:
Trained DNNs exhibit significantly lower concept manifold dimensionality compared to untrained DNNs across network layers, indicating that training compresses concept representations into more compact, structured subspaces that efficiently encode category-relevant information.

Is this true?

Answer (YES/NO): NO